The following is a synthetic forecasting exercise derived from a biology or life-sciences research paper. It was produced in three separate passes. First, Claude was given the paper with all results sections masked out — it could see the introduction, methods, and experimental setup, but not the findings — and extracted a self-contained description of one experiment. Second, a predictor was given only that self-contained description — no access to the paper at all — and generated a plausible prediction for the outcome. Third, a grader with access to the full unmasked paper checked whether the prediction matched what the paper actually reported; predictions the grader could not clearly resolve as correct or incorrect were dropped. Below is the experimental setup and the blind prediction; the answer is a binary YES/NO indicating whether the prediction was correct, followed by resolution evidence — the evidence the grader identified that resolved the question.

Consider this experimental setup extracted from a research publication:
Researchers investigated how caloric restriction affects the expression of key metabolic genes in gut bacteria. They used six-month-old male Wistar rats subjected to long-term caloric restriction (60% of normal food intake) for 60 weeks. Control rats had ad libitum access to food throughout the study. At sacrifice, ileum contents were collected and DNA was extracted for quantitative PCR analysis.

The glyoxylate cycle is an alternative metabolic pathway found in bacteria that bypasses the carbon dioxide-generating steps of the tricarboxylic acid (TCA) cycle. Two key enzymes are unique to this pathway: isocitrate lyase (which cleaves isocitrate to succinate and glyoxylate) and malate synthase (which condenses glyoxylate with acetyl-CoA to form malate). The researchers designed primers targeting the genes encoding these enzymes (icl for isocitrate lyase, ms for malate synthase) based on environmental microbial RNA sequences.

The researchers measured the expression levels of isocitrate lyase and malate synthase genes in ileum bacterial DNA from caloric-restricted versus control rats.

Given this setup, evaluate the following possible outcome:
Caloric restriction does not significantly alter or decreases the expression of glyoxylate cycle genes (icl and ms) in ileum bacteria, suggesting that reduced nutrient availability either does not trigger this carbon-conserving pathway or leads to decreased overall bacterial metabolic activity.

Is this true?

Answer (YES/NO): NO